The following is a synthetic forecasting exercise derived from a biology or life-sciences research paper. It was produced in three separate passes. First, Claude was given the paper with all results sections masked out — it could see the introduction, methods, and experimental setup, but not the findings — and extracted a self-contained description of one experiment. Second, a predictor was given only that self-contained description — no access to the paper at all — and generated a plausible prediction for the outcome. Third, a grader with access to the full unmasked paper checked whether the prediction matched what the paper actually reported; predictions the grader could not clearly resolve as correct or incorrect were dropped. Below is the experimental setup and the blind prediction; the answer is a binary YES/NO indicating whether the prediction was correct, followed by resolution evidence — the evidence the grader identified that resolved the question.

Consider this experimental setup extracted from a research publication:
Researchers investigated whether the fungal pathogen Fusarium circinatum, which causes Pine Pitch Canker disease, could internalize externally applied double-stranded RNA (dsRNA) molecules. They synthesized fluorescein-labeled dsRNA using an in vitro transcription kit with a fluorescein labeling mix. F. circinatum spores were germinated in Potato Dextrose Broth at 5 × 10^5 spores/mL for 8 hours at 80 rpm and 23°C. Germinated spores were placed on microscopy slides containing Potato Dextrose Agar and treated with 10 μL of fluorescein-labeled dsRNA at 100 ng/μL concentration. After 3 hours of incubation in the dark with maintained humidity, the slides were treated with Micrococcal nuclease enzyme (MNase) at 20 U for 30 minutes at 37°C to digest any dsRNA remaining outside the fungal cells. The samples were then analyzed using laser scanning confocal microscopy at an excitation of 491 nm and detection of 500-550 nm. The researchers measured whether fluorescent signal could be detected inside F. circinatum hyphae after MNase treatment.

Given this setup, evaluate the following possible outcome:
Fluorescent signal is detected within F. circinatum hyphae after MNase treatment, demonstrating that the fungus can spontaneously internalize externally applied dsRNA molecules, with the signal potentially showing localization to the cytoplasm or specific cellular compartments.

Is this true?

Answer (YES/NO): YES